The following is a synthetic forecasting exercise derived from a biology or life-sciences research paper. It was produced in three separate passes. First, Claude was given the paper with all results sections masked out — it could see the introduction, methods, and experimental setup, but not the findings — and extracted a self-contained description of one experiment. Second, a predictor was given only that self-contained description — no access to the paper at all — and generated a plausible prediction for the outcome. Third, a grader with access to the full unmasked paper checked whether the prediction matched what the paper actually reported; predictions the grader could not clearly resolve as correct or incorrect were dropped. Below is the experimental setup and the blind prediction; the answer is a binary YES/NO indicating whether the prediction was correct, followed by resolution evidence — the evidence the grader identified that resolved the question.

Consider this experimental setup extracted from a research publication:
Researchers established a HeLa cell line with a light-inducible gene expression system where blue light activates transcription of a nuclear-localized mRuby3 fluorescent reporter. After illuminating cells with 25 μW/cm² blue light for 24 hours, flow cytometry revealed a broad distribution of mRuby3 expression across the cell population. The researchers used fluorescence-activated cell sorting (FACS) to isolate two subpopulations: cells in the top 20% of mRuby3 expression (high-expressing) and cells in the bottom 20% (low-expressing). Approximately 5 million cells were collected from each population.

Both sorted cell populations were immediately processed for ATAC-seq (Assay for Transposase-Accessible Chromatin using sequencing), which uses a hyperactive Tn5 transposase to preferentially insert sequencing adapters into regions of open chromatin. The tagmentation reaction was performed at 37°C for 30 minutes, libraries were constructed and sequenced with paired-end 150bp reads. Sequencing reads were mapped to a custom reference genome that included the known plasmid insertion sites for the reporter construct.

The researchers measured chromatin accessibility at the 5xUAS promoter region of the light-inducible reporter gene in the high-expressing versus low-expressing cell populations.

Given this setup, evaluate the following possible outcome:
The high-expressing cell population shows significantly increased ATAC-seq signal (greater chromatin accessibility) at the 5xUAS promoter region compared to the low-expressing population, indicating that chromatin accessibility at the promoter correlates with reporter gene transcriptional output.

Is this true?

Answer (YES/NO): YES